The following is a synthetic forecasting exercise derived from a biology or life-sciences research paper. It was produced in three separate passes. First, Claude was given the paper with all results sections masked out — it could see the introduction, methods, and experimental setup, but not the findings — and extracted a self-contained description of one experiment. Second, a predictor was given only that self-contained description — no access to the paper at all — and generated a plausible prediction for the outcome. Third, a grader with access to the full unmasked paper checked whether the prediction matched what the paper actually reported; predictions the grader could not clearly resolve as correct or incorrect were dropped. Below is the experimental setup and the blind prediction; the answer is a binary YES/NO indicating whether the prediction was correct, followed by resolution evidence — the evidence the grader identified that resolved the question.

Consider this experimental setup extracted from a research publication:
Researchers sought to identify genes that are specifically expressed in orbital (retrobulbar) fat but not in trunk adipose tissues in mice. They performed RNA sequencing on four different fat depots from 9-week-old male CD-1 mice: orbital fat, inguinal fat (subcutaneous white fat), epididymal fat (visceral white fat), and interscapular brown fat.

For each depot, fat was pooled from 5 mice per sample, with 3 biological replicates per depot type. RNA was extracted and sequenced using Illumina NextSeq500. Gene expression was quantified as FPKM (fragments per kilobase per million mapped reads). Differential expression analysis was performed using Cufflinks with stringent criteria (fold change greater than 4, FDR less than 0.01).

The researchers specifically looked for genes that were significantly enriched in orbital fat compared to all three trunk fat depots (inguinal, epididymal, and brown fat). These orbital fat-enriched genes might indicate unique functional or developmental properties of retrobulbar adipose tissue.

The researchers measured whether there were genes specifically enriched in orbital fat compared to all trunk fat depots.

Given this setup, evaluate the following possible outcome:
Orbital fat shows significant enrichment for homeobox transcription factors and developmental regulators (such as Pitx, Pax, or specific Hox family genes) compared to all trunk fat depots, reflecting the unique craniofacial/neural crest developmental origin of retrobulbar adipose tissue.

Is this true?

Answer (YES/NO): NO